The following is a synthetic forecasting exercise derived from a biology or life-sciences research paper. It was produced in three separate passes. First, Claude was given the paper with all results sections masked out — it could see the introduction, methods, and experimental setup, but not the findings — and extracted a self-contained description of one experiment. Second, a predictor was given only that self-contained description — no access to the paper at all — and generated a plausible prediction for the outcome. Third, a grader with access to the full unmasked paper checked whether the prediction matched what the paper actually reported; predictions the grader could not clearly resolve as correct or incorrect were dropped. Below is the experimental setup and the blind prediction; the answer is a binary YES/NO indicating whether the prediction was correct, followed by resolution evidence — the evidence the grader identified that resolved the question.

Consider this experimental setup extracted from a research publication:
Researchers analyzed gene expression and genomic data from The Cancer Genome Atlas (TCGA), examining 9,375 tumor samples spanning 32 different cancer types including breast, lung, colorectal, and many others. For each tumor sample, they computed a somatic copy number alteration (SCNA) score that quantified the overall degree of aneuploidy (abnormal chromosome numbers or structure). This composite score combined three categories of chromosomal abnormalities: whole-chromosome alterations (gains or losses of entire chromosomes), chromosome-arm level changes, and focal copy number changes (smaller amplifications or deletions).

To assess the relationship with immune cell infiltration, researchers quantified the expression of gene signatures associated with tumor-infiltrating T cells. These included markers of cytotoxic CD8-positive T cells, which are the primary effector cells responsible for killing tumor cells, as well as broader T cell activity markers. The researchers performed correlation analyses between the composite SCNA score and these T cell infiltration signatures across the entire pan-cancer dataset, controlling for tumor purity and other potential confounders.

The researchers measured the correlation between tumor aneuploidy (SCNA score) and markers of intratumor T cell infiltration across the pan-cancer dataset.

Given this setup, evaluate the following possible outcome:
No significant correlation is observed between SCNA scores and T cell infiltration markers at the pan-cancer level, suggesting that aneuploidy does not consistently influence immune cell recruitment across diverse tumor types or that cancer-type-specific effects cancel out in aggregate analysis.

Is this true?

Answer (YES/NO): NO